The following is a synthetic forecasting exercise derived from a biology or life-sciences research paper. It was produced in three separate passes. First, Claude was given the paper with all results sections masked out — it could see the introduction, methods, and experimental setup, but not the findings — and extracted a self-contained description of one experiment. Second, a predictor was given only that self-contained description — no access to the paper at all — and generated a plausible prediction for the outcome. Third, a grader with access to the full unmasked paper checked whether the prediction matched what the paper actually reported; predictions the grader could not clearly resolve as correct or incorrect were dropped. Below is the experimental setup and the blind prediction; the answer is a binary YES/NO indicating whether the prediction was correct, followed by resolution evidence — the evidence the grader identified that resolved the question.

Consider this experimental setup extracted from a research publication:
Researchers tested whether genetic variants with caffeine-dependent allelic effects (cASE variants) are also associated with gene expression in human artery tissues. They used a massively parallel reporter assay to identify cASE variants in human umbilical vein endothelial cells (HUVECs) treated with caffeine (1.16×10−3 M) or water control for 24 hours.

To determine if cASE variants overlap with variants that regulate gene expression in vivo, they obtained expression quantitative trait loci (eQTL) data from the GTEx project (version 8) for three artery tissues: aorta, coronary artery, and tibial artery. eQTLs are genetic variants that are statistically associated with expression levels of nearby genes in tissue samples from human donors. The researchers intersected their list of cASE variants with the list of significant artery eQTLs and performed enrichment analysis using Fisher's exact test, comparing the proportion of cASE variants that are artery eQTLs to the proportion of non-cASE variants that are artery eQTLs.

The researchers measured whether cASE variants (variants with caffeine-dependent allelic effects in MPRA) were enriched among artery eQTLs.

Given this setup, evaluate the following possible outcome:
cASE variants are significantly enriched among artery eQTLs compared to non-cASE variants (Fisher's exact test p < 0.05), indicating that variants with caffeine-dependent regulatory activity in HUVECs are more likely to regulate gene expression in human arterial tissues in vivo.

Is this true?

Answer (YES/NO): NO